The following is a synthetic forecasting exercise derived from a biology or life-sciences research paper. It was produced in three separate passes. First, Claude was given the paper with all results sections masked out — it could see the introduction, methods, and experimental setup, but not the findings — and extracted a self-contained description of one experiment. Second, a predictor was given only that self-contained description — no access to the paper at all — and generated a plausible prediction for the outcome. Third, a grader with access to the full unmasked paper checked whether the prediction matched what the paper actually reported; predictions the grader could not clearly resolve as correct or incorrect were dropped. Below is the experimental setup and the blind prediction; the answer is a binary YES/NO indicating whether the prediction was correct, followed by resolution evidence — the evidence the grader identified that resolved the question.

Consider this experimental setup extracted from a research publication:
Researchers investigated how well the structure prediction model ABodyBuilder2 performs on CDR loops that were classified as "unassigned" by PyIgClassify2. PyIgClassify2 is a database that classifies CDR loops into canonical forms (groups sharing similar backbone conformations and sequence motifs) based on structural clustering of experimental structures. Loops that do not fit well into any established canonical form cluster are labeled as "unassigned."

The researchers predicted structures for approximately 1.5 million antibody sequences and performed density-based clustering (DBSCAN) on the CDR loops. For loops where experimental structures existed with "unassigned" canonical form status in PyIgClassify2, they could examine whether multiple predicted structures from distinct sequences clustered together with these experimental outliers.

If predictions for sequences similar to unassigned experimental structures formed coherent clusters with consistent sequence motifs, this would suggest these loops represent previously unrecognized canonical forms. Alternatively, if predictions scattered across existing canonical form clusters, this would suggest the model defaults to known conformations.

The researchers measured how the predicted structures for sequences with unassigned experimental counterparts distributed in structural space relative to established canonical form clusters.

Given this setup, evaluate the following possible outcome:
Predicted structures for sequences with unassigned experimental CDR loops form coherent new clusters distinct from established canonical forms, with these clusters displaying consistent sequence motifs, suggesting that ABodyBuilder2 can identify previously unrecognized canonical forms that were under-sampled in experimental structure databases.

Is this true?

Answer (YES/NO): YES